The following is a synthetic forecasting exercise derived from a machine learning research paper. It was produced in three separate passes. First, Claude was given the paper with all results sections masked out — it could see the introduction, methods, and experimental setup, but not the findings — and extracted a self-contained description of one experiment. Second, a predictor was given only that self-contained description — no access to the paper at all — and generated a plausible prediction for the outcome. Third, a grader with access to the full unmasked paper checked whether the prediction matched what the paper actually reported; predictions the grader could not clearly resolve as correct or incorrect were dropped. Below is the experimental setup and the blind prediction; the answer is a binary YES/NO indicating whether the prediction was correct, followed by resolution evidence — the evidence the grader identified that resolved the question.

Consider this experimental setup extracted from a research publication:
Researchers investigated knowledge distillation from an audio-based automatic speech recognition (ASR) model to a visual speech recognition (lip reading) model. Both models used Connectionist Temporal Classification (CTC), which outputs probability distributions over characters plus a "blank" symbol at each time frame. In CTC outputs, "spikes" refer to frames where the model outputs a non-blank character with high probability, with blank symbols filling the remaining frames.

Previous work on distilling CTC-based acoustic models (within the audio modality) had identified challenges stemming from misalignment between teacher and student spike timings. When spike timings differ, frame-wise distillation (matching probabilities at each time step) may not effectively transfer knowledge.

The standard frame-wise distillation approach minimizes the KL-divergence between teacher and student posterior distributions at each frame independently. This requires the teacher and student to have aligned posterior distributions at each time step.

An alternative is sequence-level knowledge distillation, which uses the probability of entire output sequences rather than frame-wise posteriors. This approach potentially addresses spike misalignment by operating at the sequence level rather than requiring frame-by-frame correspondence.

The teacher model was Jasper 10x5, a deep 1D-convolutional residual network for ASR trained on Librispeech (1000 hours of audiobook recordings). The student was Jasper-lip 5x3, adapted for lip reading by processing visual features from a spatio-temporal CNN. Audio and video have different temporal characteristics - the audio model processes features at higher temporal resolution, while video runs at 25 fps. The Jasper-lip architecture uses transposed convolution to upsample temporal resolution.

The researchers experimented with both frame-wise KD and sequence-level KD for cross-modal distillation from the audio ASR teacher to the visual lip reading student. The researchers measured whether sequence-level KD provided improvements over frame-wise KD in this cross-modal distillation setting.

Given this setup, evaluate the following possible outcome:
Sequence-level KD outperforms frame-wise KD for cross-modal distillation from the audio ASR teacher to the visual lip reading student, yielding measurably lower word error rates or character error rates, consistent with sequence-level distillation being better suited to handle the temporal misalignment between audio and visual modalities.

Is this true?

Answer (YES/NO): NO